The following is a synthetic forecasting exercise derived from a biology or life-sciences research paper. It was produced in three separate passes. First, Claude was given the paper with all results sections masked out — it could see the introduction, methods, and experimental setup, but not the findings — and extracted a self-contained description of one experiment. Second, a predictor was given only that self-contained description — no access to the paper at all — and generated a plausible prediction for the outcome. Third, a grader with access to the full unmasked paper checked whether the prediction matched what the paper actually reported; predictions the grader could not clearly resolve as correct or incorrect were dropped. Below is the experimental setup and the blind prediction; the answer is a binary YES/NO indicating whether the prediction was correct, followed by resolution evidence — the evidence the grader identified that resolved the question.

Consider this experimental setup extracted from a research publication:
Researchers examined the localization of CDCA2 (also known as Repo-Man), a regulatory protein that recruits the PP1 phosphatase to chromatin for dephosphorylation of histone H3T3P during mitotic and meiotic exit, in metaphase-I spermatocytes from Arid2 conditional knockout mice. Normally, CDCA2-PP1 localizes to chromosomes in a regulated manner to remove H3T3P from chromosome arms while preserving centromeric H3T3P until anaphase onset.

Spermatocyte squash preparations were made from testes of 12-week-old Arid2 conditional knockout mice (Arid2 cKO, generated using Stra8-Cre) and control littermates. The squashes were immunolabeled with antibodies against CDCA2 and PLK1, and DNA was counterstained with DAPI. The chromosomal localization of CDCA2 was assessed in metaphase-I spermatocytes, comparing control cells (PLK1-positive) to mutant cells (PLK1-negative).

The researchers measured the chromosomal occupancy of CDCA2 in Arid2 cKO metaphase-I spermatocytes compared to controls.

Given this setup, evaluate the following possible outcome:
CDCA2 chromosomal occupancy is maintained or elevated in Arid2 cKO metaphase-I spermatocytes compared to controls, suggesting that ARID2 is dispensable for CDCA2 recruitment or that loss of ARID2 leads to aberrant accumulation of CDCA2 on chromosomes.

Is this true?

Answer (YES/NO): NO